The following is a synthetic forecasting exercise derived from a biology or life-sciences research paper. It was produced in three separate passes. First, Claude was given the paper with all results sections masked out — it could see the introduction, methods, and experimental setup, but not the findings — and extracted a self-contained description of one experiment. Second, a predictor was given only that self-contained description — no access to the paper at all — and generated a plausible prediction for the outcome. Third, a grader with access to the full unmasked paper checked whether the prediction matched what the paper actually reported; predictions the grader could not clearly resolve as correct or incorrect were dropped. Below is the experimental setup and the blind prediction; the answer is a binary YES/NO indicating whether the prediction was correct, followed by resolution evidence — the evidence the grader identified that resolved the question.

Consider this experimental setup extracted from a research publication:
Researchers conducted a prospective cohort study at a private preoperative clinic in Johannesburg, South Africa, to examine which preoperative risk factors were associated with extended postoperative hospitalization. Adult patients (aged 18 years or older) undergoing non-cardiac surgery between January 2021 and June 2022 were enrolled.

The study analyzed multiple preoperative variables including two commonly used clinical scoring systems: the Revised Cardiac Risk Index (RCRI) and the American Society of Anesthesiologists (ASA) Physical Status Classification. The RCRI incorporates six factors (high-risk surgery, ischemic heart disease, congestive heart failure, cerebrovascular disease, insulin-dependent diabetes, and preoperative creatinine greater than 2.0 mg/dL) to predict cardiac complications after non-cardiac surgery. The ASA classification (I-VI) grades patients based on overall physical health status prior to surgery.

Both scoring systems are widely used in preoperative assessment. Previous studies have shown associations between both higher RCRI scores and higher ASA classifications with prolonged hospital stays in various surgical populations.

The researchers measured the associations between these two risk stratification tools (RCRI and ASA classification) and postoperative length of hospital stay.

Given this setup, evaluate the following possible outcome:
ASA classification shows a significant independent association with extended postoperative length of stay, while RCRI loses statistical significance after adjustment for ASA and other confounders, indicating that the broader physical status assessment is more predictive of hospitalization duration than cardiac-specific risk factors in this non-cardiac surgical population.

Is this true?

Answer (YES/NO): NO